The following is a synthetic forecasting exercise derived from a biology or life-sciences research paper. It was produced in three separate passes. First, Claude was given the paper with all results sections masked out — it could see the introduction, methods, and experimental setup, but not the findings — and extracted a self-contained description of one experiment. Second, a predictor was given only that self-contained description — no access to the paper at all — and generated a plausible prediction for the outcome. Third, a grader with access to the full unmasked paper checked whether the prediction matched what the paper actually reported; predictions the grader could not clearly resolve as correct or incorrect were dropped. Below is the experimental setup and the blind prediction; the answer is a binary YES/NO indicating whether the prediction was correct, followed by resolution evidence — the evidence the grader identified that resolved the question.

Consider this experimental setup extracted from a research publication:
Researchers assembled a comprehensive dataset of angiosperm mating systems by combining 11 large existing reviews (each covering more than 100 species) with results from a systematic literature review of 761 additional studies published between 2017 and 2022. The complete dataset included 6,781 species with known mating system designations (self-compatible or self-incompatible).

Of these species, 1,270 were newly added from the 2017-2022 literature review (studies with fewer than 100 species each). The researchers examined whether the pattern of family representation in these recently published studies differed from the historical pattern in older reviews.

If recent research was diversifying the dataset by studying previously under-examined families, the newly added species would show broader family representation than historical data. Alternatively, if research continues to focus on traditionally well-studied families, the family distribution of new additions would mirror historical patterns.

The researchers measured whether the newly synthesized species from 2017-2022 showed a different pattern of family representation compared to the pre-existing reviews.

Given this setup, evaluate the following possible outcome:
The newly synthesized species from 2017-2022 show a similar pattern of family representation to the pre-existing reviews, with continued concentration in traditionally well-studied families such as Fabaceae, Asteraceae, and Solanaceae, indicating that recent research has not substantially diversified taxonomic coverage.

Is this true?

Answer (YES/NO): YES